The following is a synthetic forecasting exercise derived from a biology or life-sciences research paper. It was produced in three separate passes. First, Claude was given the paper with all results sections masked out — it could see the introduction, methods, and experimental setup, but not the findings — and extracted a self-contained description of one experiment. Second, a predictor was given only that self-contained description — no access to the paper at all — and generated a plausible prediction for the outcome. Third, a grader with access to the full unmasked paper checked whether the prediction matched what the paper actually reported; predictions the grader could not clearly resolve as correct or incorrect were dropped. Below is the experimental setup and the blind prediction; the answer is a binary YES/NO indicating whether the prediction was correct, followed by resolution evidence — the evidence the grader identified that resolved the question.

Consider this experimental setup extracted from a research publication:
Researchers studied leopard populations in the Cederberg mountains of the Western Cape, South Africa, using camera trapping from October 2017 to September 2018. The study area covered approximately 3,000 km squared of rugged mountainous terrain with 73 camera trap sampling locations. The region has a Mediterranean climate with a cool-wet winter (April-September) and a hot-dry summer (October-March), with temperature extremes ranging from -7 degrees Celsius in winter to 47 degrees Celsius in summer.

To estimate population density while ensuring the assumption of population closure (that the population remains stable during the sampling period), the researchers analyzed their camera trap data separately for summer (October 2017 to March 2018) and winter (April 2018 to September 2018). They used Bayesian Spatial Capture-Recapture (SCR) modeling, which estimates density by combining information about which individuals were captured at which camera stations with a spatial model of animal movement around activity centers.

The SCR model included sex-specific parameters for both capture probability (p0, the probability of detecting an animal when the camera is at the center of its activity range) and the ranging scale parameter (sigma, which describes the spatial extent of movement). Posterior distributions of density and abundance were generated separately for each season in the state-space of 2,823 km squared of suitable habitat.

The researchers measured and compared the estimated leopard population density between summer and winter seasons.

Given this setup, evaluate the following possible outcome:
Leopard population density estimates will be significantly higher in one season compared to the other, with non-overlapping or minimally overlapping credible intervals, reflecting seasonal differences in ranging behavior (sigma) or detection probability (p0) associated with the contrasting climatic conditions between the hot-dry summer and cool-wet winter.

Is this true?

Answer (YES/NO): NO